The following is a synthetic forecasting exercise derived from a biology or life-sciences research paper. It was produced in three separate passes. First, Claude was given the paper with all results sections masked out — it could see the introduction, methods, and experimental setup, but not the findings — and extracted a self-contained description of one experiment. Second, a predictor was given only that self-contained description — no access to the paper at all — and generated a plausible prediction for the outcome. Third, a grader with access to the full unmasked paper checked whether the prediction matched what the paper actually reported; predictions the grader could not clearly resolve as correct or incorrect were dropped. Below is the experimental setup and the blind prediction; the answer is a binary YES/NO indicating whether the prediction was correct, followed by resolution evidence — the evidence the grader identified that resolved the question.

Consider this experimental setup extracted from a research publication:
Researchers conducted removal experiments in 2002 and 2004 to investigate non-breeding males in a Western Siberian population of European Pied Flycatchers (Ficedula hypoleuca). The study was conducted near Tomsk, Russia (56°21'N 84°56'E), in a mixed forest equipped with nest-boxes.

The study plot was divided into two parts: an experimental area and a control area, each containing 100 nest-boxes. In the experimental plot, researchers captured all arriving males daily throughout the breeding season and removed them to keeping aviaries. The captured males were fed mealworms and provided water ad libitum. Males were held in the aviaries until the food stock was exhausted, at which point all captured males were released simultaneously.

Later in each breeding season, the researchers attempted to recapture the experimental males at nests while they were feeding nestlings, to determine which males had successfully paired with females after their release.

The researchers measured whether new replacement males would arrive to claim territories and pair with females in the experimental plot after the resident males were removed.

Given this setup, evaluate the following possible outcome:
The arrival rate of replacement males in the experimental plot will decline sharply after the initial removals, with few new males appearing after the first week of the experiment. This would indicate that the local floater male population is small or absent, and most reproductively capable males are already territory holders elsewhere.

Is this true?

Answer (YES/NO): NO